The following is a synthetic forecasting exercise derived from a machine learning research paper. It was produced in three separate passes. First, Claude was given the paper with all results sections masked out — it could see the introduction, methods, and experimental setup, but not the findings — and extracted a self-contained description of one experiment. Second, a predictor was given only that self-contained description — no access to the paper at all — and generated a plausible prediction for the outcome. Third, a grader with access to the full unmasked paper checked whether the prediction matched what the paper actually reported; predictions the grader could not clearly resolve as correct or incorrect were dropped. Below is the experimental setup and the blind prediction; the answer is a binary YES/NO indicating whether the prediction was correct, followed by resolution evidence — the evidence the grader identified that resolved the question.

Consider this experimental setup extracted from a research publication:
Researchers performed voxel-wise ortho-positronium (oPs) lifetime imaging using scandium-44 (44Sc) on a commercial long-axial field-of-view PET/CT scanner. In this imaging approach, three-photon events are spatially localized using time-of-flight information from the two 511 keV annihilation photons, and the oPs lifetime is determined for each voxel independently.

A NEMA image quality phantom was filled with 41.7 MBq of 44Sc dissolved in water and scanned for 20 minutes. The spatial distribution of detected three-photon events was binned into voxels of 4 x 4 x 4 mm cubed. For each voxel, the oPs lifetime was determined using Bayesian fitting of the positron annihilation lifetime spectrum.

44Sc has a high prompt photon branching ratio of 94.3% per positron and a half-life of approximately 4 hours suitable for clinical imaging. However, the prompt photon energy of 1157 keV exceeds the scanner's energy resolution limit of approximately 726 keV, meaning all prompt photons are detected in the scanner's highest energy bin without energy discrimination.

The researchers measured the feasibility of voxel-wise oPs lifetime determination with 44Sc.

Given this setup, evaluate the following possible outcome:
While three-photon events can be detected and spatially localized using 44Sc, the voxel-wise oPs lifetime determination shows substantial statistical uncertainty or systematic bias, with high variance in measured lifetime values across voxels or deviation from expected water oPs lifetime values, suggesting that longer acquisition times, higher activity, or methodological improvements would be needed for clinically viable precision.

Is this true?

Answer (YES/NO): YES